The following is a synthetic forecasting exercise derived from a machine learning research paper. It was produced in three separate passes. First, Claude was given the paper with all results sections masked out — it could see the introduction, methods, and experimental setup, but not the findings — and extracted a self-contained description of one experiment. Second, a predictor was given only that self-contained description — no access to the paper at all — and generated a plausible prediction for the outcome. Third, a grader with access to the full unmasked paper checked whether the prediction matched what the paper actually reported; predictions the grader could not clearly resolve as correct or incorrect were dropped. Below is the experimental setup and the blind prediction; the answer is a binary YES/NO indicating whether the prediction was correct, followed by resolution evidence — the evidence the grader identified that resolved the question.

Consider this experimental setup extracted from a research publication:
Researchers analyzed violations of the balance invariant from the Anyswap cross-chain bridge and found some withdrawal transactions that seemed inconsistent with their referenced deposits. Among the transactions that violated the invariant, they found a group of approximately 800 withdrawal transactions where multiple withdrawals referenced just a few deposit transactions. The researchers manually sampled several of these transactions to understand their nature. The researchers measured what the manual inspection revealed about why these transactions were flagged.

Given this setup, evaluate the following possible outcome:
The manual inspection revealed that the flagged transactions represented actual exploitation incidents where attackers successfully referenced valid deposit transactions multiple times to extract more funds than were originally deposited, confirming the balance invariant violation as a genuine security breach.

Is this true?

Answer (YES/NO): NO